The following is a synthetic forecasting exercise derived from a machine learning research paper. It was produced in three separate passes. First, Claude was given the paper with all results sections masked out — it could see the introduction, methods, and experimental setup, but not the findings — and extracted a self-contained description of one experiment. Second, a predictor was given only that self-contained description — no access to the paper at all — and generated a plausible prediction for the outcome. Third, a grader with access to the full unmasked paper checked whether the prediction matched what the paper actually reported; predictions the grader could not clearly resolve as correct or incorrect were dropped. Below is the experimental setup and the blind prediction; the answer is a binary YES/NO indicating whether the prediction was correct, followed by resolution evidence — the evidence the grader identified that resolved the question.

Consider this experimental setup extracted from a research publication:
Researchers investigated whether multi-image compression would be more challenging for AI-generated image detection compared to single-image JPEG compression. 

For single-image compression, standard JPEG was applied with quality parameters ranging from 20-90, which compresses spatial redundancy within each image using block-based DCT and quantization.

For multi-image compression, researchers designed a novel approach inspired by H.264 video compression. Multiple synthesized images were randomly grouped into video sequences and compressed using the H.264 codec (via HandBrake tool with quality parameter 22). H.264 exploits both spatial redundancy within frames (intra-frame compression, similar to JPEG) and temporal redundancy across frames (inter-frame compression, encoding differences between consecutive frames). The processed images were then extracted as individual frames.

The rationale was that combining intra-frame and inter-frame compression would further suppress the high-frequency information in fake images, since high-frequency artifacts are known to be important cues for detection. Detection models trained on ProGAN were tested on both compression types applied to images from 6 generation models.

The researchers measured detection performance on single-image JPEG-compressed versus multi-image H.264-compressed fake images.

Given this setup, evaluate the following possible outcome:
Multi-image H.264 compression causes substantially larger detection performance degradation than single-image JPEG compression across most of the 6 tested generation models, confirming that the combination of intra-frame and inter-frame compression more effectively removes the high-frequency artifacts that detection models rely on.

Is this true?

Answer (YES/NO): YES